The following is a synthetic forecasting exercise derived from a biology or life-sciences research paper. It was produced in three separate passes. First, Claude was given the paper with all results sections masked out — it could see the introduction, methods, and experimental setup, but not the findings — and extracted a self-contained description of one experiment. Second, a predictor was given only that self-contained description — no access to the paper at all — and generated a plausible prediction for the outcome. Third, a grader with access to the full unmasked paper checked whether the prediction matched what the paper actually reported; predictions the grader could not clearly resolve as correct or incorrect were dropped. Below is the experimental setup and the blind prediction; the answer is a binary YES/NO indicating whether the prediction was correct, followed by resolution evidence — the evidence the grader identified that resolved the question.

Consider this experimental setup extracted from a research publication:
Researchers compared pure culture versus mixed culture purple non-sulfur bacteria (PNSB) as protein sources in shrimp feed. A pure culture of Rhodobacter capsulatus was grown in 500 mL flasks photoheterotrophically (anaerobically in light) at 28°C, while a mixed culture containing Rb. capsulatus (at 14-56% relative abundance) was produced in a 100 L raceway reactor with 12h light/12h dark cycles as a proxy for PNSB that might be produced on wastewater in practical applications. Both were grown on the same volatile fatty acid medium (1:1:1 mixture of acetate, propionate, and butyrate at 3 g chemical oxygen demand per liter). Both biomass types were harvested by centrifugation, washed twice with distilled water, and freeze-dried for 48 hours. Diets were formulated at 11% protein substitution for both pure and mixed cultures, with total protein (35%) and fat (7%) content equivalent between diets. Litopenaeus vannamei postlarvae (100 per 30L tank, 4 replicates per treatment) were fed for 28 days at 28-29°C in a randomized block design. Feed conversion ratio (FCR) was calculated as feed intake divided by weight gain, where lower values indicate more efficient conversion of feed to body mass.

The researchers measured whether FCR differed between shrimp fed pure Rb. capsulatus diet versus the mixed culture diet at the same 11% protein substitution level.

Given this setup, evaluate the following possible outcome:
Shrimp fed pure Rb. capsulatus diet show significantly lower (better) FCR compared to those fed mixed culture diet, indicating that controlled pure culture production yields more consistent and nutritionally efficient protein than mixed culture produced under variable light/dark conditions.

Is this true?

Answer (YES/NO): YES